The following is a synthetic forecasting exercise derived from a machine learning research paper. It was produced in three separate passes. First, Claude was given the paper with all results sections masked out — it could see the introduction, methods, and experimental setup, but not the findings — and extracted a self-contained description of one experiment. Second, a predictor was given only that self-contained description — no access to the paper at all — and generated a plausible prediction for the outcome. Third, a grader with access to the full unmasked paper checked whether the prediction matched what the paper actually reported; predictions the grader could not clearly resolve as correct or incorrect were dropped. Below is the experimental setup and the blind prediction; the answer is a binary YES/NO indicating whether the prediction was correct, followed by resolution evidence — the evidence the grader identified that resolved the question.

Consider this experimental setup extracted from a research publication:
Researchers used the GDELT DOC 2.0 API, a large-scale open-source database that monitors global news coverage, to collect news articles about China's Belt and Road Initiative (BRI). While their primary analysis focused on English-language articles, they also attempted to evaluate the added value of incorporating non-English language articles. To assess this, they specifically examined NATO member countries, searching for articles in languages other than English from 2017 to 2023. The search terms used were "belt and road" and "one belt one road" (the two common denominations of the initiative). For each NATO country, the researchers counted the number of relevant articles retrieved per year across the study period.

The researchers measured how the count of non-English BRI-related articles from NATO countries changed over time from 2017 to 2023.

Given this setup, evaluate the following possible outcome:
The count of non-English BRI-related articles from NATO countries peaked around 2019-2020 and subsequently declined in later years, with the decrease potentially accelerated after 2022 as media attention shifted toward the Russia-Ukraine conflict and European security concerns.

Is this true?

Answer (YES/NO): NO